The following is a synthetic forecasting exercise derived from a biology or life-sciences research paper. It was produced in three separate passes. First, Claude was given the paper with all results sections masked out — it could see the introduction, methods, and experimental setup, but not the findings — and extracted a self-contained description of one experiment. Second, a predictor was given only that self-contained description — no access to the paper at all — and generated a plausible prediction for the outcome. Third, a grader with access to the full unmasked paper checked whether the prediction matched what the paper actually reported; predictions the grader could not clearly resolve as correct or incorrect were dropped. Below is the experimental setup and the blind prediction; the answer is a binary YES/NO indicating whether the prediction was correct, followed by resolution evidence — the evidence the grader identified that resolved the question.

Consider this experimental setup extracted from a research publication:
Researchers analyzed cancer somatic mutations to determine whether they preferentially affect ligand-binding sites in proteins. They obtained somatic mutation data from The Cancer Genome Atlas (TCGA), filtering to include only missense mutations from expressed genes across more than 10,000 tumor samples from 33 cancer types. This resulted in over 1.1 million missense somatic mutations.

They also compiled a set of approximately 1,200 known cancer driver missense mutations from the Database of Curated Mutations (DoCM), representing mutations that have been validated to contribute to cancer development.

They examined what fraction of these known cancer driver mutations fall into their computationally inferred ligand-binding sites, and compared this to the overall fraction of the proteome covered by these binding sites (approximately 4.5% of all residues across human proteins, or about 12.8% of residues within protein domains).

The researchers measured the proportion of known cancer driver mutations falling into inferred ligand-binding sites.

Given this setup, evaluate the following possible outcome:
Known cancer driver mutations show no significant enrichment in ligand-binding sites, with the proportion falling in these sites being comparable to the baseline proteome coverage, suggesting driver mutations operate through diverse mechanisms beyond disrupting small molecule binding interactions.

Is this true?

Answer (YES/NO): NO